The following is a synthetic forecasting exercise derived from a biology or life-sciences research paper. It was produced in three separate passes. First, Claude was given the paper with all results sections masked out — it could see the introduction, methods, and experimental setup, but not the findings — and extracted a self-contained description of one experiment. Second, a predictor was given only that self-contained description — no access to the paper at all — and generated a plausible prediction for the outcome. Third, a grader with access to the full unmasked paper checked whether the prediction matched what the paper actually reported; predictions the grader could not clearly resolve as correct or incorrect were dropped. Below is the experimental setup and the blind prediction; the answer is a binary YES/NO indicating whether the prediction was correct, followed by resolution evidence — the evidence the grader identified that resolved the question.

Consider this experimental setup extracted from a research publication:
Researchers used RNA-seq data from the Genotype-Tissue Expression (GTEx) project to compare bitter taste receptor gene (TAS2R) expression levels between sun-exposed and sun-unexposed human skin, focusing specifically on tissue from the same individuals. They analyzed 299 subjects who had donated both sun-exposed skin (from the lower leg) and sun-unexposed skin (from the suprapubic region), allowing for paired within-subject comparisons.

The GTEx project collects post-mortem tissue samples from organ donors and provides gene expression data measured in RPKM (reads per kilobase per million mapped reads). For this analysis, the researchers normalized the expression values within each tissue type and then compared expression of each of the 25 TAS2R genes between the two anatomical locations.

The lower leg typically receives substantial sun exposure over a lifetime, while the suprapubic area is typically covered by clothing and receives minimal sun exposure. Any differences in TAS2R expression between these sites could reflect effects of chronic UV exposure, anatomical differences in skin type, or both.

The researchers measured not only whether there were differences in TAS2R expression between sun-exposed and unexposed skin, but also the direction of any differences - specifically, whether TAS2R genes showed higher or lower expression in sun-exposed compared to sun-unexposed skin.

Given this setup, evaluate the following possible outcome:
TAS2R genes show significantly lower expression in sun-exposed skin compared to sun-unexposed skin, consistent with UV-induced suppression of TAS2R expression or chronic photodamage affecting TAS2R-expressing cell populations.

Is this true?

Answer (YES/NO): NO